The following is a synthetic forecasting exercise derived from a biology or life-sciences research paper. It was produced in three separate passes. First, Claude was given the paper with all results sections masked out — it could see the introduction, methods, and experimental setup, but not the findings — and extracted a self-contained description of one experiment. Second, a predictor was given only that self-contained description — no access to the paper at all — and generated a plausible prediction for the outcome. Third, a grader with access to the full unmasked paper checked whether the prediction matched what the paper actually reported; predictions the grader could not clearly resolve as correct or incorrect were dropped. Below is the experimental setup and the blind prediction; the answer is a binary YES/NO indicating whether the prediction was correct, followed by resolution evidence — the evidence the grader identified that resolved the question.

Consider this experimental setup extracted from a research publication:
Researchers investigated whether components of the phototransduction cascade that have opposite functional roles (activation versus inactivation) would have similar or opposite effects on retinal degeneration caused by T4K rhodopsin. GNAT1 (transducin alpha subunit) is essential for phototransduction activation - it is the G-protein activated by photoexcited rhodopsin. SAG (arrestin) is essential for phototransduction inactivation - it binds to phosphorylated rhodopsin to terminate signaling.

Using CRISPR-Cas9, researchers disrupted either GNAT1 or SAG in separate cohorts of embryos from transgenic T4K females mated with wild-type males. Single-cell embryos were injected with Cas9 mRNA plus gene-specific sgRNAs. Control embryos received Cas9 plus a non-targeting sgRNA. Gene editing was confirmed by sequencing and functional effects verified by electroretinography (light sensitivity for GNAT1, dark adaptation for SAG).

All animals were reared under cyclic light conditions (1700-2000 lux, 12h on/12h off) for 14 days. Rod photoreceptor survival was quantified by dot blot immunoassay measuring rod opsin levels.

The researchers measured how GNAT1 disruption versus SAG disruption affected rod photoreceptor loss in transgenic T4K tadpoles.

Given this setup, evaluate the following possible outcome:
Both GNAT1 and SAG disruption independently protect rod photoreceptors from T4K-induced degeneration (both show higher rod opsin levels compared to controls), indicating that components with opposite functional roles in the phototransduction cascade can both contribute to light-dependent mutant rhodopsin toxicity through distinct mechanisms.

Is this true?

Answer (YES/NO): NO